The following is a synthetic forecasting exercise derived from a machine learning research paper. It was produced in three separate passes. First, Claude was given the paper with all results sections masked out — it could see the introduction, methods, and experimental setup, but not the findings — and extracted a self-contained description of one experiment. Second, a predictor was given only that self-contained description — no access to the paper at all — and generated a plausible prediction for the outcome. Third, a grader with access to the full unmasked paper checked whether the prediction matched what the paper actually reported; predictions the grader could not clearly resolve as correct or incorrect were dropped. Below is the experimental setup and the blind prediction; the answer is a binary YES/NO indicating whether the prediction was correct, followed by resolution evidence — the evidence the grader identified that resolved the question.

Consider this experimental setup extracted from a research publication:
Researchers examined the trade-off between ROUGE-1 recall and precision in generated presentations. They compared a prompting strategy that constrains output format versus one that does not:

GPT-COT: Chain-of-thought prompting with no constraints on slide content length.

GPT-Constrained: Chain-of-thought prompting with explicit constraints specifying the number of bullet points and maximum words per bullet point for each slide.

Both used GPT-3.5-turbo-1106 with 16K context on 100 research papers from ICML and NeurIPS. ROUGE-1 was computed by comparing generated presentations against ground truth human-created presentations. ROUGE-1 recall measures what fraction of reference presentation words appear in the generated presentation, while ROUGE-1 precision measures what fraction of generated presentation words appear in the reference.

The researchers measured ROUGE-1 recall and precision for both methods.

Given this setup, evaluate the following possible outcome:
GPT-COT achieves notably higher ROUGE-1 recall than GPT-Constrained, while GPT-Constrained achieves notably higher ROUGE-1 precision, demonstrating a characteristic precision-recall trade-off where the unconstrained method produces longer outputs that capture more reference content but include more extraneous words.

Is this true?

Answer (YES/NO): NO